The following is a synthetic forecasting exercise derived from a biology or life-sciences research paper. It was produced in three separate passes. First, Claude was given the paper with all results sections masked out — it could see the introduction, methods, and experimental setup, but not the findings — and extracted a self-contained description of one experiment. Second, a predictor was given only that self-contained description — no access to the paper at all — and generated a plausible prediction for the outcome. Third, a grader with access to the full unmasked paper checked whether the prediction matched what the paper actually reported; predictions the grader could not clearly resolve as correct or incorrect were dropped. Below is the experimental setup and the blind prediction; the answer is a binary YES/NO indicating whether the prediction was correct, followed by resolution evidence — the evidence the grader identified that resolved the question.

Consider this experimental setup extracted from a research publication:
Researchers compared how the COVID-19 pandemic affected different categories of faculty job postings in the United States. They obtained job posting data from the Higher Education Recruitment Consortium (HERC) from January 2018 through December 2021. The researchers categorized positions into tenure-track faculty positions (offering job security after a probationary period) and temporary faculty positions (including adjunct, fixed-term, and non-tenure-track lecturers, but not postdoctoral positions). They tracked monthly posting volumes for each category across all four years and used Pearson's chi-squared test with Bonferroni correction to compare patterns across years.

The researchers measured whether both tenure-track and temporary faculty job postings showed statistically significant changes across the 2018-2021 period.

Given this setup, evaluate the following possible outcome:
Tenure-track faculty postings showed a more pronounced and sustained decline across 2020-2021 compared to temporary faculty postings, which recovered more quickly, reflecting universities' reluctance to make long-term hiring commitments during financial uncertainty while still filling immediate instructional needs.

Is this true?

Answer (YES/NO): NO